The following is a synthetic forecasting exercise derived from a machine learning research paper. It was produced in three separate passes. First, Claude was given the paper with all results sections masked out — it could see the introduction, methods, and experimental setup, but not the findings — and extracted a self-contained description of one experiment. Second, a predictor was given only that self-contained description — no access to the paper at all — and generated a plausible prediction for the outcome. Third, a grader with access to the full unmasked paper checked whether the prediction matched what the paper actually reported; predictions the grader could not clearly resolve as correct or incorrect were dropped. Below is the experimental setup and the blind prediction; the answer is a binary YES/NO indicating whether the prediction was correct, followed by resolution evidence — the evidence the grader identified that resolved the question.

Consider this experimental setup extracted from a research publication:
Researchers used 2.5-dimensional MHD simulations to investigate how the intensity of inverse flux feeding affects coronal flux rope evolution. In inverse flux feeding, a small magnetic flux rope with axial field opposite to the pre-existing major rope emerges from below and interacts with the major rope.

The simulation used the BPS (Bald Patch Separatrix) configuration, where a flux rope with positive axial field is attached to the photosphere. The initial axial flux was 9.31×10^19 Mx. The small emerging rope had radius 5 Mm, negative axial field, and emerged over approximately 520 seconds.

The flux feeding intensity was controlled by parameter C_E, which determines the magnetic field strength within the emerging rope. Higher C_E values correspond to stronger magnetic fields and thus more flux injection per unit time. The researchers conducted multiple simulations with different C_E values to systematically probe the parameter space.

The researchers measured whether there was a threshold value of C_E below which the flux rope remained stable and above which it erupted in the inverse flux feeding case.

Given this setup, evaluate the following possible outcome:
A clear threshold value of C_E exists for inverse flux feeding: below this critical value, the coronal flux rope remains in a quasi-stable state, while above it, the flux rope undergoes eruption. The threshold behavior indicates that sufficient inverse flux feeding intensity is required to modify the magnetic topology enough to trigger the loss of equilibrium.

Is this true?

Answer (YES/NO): YES